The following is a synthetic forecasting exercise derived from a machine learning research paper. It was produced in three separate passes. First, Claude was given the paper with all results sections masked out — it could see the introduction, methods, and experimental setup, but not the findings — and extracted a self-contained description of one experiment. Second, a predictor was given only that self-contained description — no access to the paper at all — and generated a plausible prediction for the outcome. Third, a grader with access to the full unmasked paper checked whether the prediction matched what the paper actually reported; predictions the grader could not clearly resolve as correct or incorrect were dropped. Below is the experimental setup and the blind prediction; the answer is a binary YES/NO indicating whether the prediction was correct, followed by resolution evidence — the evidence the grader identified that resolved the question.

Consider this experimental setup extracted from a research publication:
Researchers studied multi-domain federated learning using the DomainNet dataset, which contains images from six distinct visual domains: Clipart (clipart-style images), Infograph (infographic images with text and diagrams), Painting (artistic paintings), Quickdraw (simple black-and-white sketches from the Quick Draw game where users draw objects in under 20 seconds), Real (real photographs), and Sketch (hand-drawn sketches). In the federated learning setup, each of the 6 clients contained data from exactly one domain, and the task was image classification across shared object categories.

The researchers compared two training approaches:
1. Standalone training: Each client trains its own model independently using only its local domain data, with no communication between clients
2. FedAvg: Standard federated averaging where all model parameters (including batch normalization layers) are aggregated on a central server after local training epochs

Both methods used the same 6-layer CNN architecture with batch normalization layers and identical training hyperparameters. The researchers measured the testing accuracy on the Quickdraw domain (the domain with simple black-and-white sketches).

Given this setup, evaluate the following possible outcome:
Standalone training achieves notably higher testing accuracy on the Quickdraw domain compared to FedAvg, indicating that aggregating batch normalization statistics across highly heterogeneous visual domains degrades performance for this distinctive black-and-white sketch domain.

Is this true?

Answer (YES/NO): YES